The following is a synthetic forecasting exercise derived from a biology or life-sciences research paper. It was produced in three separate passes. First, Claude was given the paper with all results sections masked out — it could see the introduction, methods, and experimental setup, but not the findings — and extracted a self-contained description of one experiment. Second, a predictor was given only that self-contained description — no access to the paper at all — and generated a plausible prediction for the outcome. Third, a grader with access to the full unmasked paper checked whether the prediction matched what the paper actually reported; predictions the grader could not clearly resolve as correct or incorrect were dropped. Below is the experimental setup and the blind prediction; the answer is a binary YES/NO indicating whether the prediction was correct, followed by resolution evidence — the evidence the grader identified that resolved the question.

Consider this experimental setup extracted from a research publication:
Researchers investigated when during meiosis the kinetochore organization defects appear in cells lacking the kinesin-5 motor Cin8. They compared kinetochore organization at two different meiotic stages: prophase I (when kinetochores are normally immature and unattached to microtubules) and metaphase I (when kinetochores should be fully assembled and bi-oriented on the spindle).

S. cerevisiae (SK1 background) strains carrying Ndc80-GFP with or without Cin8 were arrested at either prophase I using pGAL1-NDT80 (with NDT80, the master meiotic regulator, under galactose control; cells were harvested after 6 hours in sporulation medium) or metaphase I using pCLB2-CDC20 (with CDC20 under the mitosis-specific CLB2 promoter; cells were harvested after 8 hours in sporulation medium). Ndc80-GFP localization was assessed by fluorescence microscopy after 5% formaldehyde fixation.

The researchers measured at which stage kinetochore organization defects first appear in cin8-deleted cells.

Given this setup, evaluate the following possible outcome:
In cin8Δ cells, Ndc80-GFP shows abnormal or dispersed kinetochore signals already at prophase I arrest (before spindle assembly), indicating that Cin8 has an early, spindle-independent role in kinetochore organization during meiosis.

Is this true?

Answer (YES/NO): NO